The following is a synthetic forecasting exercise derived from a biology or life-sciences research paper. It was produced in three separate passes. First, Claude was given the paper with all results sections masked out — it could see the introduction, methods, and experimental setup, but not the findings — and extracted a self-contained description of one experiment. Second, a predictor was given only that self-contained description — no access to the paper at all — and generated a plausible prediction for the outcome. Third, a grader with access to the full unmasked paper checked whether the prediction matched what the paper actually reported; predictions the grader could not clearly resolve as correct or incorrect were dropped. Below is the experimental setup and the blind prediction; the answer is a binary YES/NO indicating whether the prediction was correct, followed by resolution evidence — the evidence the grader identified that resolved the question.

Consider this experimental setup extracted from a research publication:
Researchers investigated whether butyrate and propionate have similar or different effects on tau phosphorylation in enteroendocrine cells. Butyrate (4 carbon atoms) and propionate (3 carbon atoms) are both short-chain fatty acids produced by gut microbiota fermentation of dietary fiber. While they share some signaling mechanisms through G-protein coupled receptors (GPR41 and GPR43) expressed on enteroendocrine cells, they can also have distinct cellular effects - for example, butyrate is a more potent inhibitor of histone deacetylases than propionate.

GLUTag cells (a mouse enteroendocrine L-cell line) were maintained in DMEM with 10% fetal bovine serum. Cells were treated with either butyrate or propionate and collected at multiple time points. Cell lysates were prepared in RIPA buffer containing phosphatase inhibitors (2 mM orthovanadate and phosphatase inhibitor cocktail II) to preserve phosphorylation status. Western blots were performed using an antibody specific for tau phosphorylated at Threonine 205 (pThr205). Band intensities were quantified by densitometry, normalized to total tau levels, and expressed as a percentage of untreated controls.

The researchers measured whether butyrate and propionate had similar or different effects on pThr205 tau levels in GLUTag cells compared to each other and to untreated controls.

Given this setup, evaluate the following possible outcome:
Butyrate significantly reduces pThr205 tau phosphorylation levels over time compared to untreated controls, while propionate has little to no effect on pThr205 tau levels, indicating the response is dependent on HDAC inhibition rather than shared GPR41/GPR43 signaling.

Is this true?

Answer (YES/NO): NO